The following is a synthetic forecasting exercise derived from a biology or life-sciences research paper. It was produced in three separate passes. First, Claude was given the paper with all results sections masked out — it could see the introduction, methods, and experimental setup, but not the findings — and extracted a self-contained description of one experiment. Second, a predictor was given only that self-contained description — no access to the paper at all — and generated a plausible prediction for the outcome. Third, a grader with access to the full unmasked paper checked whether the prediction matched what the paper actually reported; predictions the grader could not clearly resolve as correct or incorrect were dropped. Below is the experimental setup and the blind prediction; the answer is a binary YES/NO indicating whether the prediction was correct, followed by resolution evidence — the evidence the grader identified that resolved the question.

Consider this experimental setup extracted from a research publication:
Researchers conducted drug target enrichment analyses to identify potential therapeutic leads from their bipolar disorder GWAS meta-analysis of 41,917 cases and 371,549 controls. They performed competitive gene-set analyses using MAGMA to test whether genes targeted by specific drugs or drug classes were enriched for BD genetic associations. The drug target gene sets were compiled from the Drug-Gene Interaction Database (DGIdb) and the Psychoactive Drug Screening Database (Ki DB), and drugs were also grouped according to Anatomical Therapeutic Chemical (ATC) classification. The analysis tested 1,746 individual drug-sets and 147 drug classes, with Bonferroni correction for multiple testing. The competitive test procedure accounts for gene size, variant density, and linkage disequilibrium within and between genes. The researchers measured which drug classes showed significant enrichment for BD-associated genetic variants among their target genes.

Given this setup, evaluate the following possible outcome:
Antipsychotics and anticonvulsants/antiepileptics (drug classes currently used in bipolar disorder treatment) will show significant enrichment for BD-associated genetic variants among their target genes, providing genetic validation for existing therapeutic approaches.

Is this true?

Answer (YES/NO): YES